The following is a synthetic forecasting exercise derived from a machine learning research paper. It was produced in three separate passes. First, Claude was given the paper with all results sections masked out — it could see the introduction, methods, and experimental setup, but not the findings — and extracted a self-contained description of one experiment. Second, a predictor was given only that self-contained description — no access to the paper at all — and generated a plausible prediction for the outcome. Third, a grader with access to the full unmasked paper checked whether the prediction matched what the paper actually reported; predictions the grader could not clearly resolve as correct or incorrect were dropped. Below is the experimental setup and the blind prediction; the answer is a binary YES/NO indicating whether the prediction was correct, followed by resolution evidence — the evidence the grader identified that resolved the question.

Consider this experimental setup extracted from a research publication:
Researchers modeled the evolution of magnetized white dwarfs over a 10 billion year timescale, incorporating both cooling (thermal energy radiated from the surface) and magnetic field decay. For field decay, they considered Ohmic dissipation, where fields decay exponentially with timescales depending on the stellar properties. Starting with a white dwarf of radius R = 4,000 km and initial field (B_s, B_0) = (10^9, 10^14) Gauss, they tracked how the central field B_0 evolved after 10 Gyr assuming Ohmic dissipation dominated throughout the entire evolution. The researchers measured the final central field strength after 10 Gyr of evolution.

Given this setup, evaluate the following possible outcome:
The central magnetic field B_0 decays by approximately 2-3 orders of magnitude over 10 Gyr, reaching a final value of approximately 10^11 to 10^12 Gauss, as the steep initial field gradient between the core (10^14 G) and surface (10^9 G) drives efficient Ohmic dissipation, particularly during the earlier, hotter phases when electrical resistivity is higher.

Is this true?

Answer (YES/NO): NO